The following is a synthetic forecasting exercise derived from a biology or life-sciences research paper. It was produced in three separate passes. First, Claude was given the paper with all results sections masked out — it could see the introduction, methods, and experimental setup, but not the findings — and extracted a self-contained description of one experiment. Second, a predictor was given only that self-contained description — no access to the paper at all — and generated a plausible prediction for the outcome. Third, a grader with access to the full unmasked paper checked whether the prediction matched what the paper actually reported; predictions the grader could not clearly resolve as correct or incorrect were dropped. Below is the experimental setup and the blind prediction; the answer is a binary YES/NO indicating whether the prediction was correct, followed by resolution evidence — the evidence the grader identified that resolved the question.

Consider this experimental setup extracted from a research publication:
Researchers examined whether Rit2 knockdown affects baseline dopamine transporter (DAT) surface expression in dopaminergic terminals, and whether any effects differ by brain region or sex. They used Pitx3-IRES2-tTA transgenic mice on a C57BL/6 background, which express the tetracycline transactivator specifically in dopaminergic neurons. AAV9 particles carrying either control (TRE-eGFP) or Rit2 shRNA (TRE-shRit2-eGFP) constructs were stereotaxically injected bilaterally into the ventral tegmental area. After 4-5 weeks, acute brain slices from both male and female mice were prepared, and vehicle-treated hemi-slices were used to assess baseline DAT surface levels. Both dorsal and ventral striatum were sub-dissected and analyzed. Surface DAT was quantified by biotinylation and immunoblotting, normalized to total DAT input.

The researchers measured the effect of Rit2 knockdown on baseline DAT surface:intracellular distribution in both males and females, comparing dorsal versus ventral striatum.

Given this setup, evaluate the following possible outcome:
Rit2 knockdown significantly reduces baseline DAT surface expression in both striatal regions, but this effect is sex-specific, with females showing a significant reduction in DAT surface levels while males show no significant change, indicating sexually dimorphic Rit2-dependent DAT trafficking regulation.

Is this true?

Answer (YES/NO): NO